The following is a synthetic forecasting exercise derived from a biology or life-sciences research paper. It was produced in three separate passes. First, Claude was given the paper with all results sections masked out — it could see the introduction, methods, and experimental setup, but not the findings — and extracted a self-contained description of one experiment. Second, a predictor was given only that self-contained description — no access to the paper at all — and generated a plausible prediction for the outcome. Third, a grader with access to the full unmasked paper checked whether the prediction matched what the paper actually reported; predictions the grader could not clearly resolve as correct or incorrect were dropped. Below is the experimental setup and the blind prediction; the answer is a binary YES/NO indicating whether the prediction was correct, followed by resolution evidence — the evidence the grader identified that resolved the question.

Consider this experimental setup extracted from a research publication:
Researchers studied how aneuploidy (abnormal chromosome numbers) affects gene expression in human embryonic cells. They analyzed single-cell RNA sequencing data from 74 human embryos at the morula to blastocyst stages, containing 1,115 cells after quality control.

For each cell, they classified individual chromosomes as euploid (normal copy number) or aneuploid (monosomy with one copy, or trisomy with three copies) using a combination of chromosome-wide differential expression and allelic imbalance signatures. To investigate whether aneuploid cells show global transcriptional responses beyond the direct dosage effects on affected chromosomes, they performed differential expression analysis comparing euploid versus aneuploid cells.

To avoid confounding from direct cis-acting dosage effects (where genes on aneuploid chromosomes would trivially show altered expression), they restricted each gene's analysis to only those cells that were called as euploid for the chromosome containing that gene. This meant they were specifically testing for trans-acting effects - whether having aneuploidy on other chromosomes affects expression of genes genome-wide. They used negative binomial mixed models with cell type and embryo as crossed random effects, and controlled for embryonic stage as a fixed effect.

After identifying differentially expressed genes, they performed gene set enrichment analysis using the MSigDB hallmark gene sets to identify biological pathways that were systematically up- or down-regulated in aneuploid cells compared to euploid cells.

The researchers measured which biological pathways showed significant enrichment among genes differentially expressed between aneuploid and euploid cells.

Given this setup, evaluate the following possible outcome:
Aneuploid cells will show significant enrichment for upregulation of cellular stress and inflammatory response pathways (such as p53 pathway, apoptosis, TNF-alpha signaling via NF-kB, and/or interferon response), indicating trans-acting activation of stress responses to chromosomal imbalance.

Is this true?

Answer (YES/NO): YES